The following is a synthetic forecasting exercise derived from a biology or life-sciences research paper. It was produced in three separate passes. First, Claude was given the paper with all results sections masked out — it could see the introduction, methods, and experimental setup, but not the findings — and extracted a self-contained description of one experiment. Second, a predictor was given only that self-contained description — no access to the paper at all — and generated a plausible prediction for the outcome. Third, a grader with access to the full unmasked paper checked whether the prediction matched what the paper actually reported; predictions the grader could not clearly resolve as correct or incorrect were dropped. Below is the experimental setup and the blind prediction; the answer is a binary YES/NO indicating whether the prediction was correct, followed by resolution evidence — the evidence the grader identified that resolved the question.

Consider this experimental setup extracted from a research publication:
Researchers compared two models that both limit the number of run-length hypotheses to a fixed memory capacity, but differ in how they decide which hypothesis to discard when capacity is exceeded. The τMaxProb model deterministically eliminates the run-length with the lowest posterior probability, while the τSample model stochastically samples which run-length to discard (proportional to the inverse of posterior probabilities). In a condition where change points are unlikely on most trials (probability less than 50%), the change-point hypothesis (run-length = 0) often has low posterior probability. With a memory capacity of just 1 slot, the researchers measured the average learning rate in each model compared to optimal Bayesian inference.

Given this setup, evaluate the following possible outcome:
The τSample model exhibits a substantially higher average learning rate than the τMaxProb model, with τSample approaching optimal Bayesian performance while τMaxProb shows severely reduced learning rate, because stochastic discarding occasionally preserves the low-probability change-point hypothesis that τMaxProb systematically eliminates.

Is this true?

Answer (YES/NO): NO